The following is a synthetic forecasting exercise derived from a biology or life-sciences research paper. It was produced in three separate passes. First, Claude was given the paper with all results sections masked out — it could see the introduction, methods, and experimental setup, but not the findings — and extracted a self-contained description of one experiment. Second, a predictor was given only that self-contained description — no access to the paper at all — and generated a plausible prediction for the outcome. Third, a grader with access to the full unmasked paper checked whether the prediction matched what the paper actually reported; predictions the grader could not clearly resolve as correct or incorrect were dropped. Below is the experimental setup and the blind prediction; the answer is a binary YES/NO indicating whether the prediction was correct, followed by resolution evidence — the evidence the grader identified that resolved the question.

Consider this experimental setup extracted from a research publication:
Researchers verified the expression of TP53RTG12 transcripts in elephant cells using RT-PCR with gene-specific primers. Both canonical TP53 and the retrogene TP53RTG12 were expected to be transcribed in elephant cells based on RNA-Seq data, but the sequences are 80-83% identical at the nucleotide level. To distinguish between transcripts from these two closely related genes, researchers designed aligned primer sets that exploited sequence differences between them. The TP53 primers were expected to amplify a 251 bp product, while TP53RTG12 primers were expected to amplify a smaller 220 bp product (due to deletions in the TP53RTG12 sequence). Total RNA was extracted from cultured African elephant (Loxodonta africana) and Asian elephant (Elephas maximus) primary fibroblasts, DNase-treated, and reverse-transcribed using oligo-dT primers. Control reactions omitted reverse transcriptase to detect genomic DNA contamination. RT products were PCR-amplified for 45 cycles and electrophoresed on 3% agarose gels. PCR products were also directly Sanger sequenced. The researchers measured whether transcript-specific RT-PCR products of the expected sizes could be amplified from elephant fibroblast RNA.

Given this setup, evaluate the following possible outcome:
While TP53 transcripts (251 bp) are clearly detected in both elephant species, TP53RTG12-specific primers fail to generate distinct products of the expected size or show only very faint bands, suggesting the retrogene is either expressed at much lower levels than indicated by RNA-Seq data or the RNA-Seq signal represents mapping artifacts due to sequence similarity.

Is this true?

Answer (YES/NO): NO